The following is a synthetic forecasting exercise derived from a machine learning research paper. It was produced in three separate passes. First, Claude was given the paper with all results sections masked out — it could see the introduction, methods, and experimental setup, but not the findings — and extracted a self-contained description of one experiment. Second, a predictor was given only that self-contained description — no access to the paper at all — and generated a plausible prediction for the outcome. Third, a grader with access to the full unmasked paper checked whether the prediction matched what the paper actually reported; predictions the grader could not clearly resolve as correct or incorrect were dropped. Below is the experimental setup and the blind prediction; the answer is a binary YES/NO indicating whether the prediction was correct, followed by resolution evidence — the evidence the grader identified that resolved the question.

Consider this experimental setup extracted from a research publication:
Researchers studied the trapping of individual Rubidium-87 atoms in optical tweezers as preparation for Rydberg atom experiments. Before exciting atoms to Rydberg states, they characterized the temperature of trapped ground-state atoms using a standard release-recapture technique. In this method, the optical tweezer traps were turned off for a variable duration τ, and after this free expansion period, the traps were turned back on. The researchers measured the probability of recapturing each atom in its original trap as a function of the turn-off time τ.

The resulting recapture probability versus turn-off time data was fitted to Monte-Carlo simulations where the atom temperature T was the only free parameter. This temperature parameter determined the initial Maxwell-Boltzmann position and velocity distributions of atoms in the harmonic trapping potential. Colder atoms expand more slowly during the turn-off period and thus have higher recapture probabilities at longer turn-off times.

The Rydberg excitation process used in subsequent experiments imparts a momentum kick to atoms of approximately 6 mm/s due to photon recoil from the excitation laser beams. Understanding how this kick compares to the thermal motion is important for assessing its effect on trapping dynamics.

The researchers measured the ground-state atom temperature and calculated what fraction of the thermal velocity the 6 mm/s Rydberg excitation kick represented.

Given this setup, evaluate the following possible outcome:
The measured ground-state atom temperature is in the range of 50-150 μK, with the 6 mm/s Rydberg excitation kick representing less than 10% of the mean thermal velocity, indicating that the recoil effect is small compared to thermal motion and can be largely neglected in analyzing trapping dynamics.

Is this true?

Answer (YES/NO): NO